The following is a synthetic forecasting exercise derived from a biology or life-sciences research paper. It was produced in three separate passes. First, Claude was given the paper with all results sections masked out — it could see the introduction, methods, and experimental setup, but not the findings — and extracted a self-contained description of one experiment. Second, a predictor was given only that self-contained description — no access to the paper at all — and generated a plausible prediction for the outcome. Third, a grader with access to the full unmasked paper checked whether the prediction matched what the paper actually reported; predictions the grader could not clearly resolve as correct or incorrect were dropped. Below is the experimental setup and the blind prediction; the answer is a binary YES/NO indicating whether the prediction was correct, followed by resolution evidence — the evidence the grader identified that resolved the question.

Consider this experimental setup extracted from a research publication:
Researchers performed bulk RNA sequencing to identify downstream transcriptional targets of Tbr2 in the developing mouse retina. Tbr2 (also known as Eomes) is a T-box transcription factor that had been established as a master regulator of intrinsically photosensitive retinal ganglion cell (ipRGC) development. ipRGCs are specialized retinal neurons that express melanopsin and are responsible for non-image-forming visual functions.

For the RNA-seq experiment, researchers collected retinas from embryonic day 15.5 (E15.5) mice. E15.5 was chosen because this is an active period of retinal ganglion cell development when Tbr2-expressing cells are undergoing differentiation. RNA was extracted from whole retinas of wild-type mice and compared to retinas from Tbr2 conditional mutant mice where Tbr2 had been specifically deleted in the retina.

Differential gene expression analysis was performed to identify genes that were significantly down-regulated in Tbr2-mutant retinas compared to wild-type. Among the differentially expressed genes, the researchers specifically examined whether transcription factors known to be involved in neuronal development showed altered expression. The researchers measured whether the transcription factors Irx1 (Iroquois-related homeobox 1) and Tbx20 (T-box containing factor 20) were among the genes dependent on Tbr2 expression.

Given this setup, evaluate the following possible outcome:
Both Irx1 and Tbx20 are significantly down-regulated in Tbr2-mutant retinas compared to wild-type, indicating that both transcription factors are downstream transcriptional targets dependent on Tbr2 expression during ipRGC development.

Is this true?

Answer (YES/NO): YES